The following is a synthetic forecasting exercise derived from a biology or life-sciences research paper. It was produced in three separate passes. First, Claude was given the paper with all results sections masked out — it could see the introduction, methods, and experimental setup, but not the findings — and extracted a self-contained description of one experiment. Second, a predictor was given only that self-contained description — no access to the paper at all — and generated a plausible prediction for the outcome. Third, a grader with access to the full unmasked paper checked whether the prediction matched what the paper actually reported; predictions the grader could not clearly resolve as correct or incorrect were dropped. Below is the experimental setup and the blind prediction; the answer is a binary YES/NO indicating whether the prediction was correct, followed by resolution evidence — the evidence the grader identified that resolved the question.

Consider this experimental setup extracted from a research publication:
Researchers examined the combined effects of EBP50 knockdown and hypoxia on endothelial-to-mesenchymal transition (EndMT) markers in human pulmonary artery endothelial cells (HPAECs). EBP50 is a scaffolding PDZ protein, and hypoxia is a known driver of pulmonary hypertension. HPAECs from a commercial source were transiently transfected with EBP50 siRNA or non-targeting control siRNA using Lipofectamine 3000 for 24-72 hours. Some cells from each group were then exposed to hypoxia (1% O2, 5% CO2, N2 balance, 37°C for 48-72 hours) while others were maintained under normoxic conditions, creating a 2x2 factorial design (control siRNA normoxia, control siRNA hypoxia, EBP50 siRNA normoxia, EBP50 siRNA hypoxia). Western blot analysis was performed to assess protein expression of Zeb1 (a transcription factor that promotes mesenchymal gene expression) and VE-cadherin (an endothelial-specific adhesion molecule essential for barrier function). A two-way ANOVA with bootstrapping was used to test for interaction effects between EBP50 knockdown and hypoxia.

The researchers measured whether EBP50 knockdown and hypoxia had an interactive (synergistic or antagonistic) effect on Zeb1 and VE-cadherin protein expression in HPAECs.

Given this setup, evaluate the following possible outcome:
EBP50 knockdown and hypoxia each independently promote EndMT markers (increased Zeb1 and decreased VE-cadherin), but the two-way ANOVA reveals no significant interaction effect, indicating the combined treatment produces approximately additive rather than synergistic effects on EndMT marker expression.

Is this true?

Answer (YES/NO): NO